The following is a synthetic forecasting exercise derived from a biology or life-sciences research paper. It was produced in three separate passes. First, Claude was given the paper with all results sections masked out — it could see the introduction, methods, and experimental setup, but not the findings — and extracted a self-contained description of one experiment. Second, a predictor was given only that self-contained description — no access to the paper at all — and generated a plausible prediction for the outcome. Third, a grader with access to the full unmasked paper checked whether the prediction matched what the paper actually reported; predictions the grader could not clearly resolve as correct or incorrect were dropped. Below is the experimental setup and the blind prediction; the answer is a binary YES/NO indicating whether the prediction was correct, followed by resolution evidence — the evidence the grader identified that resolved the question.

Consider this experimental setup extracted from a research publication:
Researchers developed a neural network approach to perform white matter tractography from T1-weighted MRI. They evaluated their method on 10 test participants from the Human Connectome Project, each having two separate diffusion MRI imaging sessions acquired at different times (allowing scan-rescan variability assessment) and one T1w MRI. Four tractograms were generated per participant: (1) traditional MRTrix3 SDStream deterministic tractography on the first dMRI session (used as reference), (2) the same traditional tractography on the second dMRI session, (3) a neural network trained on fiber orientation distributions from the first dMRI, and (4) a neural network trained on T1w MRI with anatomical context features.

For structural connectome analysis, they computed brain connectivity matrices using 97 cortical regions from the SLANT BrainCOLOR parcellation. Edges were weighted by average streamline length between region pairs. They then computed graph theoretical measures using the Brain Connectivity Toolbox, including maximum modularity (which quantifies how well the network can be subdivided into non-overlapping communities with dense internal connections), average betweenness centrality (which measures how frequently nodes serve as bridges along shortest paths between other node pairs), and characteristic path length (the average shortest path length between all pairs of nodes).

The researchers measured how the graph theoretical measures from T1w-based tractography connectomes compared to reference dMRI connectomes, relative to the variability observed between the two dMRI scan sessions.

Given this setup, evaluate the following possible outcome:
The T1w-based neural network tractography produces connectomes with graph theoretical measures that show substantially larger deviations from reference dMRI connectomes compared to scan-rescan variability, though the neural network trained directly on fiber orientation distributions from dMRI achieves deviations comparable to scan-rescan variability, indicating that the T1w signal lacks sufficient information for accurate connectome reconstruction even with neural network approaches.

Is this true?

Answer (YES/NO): NO